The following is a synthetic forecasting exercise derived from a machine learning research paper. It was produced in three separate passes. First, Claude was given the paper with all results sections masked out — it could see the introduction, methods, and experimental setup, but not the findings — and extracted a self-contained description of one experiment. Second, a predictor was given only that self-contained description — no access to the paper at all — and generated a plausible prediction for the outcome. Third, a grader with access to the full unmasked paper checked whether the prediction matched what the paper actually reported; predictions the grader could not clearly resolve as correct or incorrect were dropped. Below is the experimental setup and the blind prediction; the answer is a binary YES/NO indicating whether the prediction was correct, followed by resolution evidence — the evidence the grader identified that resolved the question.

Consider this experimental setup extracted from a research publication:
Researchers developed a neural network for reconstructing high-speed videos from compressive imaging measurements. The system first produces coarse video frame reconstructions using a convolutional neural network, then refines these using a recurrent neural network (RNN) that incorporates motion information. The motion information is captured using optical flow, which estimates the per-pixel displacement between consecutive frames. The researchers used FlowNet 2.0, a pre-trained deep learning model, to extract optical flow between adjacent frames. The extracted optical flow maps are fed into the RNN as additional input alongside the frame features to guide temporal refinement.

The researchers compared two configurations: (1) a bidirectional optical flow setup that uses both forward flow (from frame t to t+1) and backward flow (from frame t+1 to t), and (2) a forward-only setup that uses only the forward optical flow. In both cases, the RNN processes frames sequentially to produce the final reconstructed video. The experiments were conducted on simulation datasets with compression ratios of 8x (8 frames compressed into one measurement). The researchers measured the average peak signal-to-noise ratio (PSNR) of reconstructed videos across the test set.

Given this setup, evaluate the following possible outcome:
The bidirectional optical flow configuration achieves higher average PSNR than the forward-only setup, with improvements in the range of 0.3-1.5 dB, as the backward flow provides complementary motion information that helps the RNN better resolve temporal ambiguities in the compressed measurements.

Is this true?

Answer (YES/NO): YES